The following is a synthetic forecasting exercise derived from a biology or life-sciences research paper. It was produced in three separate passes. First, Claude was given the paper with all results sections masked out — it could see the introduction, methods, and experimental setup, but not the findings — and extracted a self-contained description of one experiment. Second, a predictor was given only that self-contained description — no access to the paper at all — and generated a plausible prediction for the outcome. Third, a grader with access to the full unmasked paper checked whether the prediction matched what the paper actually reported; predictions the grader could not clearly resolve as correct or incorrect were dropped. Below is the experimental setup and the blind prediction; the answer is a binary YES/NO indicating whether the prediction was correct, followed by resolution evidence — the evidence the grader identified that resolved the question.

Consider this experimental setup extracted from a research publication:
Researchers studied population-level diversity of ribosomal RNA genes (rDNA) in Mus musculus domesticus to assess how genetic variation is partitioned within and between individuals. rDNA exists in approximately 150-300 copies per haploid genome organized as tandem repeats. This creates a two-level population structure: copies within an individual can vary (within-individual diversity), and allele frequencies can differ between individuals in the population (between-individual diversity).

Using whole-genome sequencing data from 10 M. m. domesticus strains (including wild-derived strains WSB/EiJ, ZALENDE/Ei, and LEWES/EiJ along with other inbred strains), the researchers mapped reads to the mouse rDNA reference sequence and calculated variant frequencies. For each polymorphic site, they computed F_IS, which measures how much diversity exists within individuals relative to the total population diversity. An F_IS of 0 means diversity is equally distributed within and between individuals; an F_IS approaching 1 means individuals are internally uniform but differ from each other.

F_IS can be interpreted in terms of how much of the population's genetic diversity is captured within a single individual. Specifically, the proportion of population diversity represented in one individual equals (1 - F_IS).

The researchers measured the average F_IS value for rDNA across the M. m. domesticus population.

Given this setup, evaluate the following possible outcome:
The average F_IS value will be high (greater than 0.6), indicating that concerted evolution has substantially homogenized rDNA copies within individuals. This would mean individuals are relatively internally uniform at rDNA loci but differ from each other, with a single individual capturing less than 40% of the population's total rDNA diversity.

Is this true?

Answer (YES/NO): NO